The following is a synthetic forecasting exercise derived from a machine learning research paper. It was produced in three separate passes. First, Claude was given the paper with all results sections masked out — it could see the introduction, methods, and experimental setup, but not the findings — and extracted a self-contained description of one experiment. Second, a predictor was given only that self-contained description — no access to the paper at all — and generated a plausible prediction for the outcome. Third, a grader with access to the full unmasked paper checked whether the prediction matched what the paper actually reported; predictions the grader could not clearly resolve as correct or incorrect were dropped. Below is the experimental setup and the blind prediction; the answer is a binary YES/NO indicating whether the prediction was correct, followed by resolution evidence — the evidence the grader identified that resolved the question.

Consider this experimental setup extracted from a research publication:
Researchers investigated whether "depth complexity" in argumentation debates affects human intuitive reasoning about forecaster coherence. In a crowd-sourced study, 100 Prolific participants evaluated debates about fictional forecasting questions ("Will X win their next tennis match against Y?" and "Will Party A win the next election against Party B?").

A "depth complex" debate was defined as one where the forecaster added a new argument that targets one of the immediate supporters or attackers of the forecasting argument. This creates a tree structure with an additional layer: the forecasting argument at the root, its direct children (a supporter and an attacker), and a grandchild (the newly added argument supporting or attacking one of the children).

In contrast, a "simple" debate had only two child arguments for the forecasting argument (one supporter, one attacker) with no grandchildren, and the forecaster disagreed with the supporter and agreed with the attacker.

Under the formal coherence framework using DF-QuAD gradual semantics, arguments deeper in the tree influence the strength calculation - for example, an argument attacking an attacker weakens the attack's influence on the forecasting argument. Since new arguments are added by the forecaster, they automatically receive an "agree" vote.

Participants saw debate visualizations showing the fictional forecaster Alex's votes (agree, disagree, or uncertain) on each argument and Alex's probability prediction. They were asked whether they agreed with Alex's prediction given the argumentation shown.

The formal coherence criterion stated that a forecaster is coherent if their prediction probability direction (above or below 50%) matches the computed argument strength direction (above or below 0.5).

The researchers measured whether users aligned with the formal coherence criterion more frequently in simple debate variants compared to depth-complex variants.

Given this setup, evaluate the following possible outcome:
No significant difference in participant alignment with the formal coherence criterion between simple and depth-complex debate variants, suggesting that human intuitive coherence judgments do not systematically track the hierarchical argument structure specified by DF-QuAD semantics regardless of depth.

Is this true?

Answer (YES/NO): NO